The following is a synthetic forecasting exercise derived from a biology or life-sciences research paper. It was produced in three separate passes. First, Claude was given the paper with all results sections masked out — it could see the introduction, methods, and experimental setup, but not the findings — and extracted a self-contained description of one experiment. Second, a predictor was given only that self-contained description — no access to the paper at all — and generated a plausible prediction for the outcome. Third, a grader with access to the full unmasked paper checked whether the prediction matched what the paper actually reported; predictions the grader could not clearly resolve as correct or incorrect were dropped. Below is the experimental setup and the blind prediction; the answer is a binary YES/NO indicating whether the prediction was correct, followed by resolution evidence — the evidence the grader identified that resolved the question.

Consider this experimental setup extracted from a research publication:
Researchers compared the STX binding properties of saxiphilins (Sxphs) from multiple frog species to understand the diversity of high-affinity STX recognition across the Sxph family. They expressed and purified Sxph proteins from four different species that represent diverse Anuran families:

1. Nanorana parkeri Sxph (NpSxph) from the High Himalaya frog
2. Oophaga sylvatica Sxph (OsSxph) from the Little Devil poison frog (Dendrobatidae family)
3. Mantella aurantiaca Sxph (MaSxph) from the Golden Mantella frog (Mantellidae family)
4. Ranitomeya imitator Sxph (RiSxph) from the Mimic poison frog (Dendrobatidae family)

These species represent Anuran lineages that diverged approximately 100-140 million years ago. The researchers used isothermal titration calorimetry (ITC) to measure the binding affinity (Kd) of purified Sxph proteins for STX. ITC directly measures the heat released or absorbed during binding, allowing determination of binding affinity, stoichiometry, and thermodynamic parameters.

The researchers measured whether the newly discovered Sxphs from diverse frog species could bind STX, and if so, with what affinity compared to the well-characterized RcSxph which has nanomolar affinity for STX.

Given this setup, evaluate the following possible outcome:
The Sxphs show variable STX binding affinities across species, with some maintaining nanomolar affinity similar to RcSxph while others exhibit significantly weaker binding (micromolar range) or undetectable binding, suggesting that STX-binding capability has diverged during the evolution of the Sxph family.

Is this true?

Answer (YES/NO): NO